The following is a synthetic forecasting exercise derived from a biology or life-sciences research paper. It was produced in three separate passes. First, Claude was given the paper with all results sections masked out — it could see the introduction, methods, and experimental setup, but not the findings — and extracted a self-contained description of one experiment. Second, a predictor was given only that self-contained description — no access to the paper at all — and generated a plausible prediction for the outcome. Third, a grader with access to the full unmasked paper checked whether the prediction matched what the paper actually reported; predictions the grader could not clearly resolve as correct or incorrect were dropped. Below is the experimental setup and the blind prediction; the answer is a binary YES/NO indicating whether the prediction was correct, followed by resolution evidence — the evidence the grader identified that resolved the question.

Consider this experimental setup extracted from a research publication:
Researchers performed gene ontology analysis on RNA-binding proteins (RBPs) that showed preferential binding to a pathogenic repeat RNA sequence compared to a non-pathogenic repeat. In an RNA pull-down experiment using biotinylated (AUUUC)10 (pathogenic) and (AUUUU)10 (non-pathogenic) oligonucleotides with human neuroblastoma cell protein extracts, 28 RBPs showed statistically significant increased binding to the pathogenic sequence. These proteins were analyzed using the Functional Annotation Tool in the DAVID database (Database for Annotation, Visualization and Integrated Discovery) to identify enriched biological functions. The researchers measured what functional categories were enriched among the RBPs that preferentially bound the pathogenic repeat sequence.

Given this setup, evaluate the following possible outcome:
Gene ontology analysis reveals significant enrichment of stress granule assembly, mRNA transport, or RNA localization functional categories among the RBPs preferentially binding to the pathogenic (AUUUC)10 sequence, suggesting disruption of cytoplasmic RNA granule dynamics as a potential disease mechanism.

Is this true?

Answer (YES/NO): NO